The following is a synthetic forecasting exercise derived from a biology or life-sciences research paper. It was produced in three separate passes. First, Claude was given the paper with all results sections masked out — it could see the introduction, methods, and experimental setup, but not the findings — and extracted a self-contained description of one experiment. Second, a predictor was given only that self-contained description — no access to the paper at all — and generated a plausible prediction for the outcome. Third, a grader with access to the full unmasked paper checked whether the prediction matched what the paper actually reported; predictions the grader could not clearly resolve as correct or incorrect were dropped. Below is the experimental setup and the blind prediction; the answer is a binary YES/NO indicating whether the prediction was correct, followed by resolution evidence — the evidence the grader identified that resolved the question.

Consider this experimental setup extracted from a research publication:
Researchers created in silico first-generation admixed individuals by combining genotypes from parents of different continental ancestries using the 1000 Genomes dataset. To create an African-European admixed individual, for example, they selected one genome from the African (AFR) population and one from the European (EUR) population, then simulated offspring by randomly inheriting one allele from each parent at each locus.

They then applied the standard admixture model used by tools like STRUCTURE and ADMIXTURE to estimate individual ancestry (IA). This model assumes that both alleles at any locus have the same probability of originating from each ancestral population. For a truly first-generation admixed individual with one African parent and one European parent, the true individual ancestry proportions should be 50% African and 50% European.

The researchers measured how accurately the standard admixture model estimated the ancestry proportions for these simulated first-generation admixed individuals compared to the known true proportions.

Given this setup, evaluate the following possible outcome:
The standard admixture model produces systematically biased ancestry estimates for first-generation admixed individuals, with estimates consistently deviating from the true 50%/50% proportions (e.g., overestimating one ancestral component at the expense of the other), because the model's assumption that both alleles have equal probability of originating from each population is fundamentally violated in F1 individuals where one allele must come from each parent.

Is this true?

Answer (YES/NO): YES